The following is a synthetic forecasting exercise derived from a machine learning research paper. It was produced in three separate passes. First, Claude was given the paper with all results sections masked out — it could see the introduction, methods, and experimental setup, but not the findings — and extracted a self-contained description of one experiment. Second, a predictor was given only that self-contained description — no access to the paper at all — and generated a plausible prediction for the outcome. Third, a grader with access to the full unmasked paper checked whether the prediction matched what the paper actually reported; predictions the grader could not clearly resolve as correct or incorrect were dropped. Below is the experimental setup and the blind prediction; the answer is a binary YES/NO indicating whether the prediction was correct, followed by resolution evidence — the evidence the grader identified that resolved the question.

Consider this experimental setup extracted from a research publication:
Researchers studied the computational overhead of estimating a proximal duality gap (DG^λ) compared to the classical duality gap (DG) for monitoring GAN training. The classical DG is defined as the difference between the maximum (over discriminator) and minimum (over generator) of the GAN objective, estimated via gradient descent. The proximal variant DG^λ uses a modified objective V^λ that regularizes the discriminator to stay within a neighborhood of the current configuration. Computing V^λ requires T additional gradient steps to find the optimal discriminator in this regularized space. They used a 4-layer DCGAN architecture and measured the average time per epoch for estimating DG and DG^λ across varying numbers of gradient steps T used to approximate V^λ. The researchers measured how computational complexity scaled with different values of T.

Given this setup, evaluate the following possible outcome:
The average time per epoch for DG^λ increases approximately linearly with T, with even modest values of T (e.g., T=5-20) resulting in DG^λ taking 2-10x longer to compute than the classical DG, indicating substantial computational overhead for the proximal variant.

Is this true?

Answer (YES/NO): NO